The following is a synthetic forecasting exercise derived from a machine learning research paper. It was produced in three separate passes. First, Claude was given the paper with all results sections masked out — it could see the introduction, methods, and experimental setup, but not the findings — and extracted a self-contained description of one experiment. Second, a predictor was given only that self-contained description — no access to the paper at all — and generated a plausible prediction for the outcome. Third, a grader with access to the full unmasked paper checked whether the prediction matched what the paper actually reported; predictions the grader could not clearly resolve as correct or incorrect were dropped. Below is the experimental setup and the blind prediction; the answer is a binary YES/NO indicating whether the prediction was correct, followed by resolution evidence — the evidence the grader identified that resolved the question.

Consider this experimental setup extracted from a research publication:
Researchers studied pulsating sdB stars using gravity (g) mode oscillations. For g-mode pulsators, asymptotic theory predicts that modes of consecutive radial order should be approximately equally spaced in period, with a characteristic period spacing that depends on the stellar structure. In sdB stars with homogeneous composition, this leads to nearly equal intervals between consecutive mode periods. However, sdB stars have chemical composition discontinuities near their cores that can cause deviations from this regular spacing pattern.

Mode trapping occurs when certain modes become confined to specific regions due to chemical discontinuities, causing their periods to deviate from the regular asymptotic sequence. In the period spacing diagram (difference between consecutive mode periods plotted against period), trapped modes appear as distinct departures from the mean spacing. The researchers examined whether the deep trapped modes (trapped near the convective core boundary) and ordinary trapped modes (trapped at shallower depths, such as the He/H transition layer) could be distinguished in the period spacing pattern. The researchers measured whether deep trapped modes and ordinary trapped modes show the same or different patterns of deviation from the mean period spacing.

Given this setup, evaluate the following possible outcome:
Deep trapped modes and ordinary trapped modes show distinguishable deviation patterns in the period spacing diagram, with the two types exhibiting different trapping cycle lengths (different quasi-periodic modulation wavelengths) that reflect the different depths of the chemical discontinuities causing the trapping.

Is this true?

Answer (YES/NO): YES